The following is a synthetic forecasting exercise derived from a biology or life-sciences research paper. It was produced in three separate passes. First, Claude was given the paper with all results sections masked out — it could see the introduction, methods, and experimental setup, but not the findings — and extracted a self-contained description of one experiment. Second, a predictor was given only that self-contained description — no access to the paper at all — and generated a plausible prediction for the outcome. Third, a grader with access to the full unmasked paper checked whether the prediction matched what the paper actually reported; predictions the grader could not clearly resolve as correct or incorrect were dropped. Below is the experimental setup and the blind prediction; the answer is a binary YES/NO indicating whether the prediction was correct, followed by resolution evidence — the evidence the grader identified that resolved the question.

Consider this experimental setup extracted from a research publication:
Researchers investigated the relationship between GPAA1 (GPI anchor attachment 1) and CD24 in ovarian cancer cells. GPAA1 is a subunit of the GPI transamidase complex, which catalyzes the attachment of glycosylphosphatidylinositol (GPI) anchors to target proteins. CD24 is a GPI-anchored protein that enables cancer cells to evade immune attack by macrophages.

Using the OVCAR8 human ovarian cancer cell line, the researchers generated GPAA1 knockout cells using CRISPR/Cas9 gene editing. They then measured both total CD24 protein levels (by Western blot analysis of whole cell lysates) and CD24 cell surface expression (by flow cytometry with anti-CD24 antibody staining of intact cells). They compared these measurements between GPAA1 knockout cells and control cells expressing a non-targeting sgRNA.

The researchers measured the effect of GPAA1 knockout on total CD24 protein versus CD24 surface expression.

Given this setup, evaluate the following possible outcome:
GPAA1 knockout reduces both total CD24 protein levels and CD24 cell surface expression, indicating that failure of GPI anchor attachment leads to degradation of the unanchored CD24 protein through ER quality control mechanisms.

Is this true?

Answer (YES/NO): NO